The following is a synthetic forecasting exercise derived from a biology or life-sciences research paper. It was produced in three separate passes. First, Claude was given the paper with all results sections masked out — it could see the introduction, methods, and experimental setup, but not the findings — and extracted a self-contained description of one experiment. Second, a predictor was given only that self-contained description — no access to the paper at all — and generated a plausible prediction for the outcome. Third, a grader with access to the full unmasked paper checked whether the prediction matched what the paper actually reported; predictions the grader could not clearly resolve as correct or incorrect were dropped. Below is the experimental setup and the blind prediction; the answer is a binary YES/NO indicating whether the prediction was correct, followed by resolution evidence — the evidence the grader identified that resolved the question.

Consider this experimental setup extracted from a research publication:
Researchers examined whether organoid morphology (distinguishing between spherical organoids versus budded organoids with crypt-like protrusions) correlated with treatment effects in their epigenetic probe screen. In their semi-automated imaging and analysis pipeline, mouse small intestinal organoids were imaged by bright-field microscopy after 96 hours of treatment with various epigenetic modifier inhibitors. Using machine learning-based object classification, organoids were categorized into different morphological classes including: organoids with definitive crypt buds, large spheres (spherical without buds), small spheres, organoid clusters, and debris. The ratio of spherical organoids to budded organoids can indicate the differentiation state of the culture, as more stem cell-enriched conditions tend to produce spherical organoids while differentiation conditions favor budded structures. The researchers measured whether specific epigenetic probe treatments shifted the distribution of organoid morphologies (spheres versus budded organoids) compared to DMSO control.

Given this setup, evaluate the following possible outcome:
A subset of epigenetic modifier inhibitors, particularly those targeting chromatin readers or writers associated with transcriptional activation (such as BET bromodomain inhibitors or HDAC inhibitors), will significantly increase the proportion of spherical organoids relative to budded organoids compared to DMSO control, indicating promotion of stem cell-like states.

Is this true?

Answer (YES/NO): NO